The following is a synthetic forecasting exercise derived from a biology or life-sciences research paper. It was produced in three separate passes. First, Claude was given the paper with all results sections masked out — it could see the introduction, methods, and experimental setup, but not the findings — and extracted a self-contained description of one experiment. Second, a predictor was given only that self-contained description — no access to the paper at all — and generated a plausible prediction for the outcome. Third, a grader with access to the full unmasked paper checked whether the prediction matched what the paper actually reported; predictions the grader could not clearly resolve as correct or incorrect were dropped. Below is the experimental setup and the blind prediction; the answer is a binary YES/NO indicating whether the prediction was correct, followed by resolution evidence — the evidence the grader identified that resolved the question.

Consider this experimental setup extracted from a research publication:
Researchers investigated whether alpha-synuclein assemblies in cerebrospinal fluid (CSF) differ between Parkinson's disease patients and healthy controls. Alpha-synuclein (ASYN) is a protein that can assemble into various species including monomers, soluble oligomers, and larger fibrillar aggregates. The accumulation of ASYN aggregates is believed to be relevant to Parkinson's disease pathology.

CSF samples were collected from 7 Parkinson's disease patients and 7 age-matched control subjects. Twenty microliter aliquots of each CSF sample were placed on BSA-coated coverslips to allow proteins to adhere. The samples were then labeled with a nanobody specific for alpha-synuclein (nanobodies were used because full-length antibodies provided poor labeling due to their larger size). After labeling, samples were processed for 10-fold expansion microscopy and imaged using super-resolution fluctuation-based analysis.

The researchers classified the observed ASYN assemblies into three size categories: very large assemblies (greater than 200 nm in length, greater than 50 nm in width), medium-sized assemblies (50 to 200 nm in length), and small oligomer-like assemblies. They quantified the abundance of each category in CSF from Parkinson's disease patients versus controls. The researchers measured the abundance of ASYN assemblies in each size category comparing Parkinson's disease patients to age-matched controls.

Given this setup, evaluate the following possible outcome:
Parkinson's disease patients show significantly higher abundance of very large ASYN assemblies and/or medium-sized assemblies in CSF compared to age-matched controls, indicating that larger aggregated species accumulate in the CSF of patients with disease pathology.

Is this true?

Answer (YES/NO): NO